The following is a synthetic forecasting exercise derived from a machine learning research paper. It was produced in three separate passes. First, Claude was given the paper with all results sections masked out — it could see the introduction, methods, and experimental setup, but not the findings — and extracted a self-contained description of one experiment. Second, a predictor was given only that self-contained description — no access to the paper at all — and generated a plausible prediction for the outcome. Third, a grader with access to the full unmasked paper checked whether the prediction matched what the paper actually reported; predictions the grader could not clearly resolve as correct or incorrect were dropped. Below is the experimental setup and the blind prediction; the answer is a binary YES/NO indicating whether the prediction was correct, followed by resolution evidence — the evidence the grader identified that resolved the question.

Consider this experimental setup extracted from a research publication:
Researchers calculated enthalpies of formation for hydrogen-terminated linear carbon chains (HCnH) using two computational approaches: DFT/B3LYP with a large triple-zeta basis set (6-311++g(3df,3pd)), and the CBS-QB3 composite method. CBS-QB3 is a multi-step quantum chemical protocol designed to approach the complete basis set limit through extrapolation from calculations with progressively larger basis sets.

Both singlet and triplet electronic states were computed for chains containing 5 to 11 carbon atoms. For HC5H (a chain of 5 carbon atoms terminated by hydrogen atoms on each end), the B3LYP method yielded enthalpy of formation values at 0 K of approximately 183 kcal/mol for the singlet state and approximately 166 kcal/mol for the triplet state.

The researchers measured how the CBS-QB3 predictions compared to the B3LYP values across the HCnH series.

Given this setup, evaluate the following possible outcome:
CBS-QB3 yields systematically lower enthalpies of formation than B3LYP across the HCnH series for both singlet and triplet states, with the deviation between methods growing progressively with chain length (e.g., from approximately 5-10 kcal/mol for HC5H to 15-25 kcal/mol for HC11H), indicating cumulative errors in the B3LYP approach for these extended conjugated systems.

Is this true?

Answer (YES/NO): NO